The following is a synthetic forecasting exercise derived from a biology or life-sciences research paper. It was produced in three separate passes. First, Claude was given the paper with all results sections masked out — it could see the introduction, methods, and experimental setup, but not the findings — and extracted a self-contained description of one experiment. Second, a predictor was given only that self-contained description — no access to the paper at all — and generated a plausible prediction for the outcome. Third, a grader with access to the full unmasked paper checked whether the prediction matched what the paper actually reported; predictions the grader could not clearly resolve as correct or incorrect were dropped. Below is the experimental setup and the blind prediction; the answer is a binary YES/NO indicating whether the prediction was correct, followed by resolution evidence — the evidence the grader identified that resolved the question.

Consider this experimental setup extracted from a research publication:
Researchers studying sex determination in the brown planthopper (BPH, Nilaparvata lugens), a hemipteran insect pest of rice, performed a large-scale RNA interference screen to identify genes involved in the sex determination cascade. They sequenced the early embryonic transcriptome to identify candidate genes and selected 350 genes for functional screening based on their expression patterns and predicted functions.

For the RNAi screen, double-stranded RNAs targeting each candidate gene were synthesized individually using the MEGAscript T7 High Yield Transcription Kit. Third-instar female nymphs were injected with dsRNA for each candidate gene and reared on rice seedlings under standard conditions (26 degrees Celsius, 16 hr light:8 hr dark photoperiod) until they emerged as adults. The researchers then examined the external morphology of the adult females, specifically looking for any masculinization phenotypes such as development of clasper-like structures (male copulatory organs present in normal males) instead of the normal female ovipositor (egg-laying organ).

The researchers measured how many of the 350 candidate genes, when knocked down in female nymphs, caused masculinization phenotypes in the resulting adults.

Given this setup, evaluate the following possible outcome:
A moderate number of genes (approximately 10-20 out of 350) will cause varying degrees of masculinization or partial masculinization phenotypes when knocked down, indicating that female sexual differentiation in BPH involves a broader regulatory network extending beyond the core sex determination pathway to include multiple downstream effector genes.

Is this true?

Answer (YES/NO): NO